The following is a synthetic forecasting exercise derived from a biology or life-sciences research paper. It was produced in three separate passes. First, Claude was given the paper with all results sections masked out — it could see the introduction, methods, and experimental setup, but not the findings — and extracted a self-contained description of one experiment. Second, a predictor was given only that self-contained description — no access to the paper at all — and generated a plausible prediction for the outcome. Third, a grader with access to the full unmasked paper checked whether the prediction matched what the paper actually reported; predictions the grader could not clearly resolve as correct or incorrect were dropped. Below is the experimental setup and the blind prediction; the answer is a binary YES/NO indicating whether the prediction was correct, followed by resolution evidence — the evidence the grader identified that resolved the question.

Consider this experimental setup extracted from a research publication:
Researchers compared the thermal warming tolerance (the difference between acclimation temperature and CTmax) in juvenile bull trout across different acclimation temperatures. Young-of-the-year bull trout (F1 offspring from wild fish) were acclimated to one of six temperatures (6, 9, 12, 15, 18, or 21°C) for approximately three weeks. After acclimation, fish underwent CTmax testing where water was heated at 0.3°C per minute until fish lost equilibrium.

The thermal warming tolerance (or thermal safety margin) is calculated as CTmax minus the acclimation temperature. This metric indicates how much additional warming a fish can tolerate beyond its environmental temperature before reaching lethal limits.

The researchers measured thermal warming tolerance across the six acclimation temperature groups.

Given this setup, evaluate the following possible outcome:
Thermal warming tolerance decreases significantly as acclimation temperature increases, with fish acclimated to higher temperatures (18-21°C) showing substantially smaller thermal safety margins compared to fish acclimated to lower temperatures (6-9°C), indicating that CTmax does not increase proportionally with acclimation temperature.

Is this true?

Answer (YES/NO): YES